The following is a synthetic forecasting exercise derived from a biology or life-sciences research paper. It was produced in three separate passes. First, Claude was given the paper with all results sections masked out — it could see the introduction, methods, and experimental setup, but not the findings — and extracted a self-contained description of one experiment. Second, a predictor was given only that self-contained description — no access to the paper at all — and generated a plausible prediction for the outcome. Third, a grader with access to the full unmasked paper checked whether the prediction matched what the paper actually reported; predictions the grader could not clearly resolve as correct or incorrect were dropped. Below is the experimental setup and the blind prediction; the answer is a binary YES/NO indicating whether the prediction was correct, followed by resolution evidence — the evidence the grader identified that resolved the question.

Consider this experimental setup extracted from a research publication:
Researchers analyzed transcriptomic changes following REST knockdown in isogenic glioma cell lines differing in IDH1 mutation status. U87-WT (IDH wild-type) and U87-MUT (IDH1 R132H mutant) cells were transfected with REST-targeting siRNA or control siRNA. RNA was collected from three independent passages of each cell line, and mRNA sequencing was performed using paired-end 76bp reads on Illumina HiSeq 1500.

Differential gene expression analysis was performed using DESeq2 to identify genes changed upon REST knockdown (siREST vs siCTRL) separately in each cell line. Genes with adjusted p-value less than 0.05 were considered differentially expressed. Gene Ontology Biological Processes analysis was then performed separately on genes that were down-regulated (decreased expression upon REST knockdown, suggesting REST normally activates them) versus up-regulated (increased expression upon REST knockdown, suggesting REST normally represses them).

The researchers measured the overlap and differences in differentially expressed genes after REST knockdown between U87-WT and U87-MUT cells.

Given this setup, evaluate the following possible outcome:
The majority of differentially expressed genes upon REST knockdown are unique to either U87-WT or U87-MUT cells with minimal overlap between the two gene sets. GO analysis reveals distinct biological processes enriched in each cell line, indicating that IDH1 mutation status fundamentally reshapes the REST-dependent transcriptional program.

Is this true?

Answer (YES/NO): NO